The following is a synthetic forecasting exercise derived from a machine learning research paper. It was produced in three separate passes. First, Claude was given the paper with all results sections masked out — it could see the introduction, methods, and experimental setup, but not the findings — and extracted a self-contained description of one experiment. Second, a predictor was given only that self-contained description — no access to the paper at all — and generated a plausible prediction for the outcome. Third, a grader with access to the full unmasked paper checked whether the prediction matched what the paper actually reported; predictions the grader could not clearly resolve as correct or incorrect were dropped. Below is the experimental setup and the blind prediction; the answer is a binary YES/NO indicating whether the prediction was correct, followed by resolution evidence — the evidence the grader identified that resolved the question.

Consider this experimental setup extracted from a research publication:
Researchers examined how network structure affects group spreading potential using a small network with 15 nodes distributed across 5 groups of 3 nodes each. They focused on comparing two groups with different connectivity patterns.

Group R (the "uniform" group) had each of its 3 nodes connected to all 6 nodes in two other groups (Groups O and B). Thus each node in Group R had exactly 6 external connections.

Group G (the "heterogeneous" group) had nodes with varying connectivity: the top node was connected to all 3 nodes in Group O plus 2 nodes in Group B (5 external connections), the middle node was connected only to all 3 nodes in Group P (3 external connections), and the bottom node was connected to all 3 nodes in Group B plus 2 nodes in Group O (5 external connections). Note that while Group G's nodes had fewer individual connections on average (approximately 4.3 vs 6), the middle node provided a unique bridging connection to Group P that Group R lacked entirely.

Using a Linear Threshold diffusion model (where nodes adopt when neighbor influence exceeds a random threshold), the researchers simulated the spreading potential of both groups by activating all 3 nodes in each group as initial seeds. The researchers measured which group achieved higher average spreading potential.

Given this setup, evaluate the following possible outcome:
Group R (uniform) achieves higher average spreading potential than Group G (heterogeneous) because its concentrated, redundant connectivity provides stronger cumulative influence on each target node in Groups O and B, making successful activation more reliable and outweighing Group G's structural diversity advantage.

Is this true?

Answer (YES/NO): NO